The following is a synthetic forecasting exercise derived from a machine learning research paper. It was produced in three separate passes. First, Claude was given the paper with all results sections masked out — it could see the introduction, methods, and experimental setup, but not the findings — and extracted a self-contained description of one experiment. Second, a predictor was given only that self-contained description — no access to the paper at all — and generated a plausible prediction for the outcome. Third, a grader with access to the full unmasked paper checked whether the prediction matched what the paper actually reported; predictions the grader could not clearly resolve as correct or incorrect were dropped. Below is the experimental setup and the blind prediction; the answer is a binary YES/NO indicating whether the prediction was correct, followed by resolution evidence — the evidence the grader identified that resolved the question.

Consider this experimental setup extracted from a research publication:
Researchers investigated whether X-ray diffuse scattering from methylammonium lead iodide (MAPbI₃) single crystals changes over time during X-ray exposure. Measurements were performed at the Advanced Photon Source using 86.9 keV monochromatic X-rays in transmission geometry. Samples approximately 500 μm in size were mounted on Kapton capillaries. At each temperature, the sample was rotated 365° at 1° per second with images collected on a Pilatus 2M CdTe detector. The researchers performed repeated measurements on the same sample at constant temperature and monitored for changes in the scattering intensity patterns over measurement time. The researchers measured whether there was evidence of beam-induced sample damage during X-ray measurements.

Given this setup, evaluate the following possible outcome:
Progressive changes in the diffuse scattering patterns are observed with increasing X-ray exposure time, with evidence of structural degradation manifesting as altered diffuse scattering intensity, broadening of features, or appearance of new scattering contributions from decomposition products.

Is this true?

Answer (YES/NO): YES